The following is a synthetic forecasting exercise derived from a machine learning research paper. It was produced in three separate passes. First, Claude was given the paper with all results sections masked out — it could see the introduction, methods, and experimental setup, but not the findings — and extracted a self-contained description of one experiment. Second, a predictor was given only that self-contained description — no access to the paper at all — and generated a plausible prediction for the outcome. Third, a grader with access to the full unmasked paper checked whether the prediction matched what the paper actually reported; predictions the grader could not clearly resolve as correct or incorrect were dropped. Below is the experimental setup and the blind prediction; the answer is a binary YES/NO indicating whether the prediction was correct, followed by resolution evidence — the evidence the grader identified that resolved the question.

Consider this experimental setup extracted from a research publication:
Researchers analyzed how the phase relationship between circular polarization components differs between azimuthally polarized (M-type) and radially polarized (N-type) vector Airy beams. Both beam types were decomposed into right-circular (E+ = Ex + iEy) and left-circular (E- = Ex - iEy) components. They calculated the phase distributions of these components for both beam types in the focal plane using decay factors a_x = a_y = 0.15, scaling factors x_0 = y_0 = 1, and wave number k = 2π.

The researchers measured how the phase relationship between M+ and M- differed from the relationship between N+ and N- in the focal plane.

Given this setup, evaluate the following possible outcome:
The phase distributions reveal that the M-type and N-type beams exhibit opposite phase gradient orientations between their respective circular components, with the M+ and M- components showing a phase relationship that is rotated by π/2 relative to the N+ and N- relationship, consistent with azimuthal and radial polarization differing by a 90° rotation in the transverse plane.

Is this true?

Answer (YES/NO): NO